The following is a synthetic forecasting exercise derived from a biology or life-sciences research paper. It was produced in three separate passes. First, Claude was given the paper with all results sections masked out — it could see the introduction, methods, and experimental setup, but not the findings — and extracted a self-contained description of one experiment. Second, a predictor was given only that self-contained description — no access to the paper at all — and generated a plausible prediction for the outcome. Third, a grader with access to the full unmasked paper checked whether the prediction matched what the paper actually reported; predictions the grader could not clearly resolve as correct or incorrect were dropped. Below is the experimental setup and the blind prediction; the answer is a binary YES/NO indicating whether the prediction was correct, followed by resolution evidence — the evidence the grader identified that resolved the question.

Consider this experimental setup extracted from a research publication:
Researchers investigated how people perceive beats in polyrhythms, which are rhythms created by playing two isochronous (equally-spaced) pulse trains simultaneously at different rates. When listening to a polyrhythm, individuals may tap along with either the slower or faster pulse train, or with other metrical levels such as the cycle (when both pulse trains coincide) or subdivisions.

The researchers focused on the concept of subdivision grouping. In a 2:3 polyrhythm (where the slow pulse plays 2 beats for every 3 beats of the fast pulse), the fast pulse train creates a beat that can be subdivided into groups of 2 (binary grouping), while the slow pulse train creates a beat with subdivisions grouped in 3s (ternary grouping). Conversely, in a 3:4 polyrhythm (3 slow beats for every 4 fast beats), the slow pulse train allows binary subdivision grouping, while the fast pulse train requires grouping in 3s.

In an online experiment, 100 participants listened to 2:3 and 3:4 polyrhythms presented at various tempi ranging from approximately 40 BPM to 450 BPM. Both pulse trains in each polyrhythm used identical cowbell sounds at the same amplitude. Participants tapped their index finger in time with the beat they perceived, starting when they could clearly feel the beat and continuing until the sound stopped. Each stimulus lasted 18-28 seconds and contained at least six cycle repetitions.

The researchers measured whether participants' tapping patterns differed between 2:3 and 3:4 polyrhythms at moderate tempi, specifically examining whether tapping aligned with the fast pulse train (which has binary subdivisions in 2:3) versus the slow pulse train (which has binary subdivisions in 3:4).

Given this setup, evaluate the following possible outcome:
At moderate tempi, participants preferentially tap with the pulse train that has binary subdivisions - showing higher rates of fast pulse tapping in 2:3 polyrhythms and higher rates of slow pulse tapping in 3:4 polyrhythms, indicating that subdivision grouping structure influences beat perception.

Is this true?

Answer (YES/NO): YES